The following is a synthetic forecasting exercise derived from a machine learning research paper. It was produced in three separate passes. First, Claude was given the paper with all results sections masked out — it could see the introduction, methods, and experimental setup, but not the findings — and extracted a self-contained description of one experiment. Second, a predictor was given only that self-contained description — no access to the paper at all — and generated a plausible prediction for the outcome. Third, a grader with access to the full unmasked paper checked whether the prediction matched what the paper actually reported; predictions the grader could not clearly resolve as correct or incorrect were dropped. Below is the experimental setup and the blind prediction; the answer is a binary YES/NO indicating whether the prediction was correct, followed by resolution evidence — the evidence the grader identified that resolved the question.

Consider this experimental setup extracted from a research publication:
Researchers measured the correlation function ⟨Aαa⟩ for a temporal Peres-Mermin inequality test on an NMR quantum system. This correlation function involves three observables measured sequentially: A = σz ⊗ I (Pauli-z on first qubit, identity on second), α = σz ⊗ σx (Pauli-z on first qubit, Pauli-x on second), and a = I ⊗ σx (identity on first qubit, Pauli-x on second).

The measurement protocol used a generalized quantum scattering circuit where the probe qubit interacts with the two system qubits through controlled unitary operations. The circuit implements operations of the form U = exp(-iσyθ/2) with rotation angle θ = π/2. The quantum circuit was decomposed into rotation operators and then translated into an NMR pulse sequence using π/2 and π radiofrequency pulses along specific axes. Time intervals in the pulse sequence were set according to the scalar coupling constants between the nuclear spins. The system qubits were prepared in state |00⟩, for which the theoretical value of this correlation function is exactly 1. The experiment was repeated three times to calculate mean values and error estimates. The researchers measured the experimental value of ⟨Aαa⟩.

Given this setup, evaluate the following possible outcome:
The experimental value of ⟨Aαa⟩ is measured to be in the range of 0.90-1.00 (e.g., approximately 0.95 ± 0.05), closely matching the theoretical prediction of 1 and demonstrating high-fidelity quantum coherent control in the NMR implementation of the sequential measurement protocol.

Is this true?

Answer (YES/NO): NO